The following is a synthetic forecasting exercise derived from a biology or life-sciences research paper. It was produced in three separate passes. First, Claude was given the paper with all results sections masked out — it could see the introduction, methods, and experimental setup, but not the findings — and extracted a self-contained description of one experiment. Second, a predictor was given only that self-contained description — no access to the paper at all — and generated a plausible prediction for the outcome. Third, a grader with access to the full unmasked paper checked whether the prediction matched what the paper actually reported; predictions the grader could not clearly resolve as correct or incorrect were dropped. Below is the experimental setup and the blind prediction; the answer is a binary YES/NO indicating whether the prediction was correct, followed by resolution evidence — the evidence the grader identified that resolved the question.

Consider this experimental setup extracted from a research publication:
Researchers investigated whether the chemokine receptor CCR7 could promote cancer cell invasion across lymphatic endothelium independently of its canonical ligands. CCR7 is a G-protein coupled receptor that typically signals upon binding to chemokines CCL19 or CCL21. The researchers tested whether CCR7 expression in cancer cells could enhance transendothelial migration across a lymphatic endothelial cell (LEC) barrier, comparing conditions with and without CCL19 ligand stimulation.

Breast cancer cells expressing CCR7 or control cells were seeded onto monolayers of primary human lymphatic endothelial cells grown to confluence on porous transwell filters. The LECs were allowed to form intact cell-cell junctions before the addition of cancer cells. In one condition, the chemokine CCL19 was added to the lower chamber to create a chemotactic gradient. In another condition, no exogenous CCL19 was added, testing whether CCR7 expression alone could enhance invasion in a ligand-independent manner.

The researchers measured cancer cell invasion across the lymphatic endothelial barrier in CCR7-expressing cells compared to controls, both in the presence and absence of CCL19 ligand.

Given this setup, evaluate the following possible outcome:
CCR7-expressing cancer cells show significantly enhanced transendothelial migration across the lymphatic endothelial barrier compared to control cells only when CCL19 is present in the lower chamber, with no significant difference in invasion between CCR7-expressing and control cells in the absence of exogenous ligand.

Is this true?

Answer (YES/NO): NO